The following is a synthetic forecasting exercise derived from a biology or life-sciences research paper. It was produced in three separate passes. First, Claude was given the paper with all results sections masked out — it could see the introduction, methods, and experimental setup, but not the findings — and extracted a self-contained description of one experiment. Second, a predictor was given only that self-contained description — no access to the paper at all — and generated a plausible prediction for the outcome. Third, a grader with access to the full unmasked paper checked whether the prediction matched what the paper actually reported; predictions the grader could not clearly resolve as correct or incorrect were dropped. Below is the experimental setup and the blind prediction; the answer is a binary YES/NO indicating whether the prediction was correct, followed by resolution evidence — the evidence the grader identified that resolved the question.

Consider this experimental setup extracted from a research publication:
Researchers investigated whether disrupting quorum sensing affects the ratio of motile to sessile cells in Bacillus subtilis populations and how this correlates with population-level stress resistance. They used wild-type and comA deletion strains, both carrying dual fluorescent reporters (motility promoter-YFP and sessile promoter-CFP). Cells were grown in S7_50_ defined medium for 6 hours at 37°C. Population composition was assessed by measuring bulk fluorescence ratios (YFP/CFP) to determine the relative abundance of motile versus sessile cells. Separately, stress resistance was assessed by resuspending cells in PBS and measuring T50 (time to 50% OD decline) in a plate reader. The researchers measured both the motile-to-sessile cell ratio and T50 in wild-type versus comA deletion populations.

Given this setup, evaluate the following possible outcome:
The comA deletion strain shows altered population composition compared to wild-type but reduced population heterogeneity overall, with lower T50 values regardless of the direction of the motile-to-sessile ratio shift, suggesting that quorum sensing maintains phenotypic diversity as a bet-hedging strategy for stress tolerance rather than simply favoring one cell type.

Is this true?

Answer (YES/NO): NO